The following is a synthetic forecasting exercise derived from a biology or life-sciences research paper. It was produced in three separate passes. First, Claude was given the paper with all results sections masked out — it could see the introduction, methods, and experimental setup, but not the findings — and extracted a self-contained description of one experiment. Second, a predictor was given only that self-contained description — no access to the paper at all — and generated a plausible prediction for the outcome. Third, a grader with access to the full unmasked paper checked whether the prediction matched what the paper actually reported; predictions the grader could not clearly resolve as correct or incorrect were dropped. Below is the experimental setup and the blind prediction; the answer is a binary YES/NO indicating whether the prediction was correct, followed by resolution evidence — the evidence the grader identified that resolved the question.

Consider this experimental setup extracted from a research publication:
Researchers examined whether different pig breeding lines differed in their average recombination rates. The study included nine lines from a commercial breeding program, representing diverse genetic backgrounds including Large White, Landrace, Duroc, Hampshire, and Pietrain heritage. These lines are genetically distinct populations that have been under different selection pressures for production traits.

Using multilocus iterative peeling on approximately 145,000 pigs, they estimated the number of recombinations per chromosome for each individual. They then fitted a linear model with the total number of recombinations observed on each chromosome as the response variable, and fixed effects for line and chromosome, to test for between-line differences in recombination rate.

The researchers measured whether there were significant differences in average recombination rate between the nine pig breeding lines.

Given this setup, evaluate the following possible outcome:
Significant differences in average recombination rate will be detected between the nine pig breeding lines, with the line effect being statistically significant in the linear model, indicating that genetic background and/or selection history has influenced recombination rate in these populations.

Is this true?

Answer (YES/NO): YES